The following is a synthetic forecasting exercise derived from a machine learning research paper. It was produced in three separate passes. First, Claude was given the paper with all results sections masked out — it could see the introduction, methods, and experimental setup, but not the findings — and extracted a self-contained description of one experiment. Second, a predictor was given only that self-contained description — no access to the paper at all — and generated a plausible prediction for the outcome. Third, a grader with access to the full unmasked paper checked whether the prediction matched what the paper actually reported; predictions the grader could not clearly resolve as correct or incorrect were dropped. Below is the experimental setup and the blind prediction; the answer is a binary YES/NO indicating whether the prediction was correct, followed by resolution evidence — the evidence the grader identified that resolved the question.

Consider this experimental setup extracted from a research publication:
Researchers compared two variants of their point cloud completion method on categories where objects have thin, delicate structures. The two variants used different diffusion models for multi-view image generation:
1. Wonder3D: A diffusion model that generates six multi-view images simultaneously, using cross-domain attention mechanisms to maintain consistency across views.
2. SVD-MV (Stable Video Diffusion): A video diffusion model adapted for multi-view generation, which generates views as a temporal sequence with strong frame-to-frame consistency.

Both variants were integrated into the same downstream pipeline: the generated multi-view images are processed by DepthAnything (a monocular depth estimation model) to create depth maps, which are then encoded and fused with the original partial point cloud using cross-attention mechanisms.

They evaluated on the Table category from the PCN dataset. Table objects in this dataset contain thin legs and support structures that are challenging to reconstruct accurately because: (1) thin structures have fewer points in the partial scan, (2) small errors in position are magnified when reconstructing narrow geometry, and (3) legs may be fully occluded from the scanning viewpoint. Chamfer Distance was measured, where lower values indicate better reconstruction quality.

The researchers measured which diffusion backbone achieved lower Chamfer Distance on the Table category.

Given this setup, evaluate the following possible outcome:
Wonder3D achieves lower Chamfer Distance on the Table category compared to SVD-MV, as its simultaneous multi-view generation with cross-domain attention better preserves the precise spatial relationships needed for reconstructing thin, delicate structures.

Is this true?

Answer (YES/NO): YES